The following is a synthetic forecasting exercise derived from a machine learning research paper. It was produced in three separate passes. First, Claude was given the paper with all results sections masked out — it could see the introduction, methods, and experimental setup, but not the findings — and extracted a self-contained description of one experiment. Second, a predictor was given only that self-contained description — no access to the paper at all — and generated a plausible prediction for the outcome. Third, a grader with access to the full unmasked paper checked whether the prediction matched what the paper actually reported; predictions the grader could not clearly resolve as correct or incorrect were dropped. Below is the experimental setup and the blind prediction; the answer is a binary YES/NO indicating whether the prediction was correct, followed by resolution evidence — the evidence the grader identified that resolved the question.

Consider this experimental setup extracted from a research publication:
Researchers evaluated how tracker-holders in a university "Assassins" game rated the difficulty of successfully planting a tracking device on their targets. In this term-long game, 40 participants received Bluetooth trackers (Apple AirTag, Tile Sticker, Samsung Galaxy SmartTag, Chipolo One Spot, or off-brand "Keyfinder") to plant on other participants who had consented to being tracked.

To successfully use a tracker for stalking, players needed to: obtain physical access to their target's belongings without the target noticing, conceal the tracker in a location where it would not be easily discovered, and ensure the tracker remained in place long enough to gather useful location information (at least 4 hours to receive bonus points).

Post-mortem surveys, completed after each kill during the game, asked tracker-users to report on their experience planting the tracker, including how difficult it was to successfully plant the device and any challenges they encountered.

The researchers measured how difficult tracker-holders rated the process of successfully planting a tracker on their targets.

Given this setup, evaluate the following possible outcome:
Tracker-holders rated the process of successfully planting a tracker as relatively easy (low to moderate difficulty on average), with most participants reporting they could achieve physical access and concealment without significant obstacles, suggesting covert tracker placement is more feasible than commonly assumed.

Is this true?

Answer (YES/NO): NO